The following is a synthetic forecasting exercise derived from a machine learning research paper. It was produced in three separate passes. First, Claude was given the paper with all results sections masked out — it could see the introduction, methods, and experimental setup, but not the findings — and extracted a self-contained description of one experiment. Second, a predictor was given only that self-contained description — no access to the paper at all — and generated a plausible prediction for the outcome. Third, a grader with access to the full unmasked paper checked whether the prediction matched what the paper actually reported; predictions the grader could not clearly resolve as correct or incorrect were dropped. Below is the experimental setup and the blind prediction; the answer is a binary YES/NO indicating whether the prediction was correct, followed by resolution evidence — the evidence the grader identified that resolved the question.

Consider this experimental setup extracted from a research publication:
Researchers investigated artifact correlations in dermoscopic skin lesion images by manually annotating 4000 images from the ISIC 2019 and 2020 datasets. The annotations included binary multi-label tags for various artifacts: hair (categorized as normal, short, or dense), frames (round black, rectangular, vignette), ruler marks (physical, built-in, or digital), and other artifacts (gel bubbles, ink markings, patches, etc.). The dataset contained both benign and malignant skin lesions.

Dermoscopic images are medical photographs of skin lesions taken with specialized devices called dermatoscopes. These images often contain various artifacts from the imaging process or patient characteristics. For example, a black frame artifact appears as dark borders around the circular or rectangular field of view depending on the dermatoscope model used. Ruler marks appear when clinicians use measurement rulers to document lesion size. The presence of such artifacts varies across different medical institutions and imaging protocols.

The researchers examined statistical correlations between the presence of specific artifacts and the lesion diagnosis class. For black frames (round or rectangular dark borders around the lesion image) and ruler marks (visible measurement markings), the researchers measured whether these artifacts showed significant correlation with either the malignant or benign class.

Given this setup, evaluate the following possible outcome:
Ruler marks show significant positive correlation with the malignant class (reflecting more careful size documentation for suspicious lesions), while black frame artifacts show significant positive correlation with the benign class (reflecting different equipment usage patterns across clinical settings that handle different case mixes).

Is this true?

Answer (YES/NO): NO